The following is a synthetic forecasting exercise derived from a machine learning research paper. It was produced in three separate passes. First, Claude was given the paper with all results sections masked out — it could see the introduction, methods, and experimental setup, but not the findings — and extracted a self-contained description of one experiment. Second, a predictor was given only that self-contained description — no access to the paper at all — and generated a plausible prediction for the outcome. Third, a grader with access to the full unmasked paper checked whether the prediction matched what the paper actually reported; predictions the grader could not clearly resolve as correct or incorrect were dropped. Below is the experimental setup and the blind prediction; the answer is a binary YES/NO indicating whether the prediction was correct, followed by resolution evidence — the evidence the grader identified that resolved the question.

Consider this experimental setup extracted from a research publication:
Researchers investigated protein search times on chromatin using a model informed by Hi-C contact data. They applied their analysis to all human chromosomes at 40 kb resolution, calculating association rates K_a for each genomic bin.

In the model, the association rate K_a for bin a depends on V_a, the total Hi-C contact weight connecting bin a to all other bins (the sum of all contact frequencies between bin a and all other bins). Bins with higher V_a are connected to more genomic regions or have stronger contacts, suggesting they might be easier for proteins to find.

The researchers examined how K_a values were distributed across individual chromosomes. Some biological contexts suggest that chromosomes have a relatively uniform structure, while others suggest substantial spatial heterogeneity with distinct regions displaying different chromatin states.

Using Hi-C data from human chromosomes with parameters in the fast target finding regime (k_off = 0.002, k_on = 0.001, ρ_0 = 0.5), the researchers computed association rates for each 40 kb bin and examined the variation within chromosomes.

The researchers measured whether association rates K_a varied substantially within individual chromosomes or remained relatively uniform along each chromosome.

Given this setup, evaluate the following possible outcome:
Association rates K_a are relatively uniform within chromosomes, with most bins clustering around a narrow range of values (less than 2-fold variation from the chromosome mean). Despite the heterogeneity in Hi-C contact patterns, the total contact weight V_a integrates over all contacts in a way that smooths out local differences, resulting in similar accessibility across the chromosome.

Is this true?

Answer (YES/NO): NO